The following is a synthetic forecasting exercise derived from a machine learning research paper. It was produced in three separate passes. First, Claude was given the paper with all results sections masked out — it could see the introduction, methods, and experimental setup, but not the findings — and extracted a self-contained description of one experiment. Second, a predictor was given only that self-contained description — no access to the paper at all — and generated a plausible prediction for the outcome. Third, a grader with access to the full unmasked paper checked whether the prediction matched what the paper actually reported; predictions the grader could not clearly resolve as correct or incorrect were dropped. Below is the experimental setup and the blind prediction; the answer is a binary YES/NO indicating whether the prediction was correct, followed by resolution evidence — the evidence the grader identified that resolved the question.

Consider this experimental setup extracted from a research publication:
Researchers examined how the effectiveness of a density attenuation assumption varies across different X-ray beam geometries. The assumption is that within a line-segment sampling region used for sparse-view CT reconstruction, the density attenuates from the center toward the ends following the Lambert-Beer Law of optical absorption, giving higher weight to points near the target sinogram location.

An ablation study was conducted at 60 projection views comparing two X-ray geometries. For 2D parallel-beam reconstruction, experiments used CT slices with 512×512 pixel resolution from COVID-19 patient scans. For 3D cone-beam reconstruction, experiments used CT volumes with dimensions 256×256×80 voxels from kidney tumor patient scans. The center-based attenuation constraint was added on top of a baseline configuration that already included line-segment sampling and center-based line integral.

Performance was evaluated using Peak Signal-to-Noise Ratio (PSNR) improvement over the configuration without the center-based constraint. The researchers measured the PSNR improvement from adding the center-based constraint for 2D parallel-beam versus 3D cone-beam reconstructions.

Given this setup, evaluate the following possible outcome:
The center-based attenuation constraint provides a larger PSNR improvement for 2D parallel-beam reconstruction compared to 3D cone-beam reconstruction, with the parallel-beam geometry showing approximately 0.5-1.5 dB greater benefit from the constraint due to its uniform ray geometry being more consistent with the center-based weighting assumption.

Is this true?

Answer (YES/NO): NO